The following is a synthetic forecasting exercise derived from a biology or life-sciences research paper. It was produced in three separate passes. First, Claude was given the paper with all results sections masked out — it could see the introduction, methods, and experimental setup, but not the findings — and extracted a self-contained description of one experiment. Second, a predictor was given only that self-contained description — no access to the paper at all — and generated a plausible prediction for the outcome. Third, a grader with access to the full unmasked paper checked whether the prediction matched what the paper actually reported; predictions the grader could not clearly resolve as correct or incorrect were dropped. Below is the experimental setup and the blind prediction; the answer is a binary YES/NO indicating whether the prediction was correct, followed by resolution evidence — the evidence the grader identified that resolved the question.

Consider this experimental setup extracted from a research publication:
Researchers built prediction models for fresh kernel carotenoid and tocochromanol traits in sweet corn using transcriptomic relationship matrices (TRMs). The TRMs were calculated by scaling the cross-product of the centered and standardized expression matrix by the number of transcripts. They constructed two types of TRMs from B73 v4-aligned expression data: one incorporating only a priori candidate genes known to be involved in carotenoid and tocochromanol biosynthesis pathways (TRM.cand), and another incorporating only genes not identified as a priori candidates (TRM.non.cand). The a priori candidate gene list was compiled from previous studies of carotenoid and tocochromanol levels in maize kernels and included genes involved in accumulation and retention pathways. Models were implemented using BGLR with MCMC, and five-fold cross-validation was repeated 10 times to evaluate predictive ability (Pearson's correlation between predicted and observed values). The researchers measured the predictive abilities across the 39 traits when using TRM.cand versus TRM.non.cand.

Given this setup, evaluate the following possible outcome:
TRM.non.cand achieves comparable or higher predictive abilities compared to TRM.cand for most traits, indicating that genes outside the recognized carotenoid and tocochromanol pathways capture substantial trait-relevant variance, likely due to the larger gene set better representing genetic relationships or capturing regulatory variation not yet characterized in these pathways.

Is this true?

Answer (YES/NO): YES